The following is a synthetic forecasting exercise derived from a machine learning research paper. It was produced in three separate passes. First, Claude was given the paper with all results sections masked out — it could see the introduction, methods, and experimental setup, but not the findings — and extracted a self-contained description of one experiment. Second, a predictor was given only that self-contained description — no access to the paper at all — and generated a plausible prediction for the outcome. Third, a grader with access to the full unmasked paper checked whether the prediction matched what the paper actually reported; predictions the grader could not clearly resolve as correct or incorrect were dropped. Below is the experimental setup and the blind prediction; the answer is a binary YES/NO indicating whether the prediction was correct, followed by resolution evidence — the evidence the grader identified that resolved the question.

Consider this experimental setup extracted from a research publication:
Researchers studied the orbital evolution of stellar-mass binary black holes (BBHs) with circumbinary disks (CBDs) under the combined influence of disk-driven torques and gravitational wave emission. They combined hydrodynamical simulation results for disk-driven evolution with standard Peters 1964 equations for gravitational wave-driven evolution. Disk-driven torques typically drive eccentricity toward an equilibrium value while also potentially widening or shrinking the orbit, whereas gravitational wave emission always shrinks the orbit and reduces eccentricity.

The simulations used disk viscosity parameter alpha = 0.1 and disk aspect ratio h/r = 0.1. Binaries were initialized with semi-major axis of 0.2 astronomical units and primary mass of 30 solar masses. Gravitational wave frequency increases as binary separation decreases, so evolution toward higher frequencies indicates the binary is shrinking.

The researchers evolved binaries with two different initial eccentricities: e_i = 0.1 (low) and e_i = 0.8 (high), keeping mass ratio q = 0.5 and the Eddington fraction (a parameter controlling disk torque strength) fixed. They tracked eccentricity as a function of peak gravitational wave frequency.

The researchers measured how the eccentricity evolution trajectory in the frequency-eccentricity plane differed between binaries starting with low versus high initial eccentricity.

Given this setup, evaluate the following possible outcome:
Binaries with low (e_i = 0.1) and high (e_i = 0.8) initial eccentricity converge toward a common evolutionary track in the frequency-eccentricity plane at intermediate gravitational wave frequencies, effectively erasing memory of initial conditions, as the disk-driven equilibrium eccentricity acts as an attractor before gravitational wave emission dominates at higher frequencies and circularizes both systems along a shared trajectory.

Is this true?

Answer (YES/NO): YES